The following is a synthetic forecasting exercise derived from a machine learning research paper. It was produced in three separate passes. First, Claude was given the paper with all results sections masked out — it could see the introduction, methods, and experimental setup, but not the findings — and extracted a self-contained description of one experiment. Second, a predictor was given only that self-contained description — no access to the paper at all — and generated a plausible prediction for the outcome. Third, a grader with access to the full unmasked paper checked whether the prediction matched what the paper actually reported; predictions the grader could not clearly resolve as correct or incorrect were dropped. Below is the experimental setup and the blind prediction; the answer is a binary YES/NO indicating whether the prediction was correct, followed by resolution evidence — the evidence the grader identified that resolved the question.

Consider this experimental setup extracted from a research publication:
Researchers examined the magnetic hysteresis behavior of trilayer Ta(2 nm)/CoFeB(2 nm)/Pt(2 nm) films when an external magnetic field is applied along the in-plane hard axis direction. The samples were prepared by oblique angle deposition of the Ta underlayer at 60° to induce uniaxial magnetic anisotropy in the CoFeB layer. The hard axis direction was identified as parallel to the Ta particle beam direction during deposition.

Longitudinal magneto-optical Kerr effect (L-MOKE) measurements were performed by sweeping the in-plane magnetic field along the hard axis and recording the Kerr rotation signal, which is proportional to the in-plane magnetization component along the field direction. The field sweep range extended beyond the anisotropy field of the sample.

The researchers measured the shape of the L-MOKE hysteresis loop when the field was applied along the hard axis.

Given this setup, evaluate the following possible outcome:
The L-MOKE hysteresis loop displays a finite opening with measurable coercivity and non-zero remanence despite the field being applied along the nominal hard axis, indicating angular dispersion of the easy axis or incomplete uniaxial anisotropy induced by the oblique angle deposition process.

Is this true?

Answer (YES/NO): NO